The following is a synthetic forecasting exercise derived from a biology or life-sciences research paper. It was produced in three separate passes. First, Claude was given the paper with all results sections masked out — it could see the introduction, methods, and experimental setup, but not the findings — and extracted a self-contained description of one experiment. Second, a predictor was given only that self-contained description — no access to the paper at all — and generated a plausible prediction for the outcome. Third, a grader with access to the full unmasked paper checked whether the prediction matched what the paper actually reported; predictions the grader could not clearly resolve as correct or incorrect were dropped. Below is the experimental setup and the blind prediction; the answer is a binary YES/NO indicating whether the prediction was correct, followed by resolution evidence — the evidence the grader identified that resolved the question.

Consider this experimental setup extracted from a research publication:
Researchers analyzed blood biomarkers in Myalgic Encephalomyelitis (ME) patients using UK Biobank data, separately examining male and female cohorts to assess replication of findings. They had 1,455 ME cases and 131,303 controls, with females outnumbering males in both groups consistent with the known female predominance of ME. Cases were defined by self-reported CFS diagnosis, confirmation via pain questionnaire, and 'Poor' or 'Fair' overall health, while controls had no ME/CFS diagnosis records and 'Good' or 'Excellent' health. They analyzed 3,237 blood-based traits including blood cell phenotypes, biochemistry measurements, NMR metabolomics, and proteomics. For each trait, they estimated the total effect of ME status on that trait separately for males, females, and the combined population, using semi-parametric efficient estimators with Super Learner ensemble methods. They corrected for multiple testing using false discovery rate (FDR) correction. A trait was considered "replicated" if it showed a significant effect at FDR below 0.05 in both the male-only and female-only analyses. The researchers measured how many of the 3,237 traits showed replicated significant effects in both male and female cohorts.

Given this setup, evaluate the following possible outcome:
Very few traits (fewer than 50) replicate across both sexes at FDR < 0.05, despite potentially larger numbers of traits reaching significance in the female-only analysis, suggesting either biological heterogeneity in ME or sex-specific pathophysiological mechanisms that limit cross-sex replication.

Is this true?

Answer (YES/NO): NO